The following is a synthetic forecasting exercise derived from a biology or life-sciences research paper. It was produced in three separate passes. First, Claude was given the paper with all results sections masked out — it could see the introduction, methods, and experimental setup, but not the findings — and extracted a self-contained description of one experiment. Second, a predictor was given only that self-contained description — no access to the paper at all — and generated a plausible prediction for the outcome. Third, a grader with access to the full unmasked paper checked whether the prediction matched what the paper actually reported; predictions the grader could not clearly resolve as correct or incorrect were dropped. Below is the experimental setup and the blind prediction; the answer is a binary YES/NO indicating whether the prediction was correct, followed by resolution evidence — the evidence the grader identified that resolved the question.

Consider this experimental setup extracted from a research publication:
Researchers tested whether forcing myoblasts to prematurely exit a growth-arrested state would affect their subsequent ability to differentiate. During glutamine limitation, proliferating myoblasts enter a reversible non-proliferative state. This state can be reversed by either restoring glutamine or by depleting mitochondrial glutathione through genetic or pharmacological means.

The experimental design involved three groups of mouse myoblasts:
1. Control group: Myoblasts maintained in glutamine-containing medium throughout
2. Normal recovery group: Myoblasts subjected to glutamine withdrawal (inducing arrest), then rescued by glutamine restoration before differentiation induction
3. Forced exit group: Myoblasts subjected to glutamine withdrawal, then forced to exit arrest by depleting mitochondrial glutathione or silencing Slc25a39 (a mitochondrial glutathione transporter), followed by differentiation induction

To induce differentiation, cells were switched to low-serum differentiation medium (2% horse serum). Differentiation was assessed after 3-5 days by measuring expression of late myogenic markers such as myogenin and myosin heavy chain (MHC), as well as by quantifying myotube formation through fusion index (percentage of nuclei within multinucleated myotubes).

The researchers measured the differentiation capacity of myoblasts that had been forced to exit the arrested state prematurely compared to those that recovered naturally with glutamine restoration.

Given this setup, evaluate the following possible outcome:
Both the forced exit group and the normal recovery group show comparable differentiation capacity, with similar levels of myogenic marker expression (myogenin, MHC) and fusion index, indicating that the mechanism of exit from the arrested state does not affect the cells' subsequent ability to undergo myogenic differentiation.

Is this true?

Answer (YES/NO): NO